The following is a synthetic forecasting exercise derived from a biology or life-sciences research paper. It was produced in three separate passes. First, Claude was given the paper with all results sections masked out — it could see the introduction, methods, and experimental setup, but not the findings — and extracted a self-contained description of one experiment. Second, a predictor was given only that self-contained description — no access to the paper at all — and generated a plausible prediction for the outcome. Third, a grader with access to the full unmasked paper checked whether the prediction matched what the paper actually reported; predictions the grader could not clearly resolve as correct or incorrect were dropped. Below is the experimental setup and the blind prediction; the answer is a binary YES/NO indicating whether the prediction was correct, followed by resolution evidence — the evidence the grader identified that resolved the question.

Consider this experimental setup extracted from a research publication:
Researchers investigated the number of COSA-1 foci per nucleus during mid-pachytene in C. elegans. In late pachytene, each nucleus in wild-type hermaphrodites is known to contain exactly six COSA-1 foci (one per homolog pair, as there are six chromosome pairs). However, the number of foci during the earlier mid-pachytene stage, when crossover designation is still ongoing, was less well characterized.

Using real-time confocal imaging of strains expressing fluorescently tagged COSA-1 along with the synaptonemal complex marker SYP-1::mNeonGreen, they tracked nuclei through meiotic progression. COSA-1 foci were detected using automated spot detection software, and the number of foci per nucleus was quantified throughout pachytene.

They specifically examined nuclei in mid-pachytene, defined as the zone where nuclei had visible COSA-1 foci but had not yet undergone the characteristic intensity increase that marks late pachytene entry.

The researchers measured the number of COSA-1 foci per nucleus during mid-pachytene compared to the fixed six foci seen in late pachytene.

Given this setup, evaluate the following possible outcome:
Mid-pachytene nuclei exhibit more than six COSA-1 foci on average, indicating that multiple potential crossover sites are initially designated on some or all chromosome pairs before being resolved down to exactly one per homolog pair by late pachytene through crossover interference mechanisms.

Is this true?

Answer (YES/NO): YES